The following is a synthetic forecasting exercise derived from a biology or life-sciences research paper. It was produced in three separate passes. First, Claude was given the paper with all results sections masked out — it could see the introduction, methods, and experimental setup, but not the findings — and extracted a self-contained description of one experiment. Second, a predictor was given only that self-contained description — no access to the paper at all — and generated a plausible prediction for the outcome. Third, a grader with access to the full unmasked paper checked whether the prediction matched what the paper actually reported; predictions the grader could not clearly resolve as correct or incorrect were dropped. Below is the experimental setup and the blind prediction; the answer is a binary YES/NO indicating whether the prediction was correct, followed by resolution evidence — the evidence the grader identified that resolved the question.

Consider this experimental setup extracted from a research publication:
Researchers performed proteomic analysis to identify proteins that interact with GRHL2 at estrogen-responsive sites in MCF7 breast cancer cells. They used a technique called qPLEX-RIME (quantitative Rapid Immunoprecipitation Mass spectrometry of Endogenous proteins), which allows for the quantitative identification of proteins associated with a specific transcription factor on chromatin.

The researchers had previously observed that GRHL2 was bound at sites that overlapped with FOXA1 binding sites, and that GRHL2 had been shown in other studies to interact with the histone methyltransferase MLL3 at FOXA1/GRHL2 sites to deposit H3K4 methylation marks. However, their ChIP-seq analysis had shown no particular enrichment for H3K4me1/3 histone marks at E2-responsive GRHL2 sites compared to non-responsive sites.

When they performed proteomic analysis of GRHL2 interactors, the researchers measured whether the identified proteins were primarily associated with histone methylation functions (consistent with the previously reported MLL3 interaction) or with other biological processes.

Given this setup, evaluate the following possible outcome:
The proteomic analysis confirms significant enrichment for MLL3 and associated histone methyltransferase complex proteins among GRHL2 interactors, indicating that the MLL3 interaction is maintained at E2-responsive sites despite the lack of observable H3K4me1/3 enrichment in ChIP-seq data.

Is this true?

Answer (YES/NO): NO